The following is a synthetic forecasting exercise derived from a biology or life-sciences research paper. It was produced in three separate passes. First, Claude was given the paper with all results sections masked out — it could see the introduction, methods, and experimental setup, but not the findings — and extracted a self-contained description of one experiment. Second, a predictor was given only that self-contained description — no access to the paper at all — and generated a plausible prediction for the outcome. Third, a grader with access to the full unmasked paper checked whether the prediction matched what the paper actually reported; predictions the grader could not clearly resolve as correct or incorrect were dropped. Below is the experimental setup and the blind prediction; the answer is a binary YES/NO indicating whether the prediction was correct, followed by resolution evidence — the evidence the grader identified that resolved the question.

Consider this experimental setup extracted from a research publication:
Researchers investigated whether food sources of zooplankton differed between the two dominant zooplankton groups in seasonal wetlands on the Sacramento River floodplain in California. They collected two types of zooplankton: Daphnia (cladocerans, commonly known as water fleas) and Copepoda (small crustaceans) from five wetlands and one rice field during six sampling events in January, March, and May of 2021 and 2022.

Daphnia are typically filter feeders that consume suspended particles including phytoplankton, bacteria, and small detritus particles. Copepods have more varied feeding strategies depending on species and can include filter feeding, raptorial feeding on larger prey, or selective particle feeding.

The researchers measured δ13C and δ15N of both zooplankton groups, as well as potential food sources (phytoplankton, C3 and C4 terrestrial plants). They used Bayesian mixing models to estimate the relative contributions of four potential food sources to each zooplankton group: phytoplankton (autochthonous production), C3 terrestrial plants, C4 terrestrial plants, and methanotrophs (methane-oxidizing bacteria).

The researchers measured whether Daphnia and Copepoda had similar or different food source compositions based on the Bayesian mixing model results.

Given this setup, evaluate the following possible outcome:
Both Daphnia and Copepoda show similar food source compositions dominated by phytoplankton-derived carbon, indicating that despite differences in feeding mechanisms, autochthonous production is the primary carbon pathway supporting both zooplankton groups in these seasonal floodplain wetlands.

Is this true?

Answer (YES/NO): NO